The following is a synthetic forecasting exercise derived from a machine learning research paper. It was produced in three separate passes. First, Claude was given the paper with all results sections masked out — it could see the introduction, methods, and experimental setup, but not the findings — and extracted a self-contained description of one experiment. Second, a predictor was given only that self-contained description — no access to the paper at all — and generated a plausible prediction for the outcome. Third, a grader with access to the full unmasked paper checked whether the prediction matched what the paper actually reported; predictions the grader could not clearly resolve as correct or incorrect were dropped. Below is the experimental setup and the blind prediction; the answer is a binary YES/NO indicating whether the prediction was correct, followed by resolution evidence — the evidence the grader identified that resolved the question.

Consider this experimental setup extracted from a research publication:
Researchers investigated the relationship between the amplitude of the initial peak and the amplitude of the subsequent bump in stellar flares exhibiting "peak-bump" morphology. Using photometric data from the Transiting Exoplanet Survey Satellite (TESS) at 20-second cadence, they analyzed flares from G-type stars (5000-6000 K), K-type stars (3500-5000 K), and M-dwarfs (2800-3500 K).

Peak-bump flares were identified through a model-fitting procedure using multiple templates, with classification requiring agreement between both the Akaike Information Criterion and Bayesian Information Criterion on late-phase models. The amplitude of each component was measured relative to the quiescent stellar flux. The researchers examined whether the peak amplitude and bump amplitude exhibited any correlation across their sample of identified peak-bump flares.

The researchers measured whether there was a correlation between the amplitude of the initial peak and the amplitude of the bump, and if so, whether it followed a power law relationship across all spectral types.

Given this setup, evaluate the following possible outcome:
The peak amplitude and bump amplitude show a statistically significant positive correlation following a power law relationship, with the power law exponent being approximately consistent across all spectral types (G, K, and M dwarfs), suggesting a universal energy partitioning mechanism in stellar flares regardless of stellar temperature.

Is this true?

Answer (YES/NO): YES